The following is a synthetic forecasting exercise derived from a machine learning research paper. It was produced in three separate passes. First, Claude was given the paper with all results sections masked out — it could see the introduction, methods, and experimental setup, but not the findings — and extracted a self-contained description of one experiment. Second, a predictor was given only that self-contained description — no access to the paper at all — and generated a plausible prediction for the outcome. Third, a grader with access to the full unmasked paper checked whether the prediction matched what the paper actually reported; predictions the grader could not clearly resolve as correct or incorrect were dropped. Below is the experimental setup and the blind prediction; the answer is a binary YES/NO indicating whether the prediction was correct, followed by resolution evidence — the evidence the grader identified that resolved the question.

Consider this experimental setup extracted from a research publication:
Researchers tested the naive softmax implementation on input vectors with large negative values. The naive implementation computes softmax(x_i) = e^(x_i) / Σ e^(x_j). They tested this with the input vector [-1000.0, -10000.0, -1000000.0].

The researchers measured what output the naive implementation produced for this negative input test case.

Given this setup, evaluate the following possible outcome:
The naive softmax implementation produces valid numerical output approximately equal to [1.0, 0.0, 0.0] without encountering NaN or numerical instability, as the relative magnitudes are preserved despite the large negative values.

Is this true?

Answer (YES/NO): NO